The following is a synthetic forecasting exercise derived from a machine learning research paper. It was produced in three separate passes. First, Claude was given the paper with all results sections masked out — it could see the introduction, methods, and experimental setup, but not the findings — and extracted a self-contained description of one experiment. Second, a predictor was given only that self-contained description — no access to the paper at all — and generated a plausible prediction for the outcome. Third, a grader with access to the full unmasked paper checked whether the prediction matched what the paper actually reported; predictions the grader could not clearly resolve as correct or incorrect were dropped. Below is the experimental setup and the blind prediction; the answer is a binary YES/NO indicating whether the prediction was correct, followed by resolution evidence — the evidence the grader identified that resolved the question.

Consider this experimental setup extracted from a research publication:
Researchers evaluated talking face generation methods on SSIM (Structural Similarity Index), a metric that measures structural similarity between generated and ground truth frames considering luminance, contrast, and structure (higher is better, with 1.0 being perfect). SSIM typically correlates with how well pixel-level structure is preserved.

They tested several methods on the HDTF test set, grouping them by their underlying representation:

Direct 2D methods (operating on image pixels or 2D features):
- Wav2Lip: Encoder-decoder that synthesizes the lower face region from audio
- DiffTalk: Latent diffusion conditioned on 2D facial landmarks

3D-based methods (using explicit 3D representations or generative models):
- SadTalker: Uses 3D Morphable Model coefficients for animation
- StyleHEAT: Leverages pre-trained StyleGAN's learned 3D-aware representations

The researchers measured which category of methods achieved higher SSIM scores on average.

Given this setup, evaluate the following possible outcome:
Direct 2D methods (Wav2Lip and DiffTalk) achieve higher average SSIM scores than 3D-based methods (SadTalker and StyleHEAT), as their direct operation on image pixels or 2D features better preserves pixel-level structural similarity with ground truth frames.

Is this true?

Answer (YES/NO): YES